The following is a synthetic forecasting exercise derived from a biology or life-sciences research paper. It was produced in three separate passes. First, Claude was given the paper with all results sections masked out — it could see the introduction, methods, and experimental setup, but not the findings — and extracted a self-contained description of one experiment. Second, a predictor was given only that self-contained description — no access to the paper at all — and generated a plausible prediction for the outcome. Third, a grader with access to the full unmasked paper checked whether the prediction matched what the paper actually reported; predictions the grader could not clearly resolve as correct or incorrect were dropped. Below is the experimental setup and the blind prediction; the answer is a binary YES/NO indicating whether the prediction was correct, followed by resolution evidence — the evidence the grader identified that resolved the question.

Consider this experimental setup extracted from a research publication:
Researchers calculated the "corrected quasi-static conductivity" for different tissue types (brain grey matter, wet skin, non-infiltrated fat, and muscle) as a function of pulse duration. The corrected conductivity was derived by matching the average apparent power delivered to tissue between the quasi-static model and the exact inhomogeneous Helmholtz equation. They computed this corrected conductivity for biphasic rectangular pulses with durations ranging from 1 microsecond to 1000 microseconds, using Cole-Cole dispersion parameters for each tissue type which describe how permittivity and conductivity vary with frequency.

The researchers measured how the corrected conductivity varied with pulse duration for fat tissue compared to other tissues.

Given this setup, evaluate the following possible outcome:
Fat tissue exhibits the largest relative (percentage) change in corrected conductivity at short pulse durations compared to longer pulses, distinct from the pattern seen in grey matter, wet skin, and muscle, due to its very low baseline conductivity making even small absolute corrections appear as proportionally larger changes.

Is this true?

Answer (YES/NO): NO